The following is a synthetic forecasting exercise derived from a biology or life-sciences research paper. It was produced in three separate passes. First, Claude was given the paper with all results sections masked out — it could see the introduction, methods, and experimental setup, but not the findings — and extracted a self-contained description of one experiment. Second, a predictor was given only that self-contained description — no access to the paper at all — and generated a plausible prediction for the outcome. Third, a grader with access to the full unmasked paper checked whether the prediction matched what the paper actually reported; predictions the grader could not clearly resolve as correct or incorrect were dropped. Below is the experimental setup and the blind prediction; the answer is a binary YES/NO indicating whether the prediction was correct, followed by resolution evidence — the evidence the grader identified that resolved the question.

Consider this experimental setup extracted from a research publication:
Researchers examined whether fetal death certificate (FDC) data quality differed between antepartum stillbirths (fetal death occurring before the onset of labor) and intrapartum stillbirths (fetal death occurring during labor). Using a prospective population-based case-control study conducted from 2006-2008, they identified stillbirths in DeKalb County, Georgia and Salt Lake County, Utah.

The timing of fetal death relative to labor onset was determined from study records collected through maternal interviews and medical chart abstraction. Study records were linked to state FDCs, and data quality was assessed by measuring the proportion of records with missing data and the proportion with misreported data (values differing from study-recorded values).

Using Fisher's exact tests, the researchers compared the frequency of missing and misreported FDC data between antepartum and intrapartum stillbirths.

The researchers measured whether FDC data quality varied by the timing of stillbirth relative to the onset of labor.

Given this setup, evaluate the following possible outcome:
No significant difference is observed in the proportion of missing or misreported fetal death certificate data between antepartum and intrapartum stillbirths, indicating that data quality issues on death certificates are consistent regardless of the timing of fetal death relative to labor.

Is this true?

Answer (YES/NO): NO